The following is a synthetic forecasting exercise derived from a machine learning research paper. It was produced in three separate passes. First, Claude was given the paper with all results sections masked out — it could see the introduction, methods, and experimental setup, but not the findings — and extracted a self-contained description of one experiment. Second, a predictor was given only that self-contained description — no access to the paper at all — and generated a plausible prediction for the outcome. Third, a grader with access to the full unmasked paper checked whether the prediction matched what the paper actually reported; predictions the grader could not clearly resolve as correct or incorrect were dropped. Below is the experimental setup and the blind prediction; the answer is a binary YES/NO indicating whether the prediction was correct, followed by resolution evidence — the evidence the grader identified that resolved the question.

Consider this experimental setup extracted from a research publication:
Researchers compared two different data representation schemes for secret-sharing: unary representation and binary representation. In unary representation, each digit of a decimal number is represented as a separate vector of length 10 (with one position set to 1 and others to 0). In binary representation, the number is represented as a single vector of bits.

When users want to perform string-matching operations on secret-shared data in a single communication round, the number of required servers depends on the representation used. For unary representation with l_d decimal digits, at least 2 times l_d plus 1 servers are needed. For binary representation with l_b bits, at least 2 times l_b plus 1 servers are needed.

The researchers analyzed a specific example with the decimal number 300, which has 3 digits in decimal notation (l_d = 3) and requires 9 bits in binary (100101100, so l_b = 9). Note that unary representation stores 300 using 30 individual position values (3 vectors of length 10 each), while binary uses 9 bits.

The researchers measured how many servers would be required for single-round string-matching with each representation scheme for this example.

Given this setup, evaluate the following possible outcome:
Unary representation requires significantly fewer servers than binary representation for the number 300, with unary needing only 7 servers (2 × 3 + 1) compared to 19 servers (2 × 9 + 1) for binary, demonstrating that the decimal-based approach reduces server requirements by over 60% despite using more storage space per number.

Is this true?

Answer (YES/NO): YES